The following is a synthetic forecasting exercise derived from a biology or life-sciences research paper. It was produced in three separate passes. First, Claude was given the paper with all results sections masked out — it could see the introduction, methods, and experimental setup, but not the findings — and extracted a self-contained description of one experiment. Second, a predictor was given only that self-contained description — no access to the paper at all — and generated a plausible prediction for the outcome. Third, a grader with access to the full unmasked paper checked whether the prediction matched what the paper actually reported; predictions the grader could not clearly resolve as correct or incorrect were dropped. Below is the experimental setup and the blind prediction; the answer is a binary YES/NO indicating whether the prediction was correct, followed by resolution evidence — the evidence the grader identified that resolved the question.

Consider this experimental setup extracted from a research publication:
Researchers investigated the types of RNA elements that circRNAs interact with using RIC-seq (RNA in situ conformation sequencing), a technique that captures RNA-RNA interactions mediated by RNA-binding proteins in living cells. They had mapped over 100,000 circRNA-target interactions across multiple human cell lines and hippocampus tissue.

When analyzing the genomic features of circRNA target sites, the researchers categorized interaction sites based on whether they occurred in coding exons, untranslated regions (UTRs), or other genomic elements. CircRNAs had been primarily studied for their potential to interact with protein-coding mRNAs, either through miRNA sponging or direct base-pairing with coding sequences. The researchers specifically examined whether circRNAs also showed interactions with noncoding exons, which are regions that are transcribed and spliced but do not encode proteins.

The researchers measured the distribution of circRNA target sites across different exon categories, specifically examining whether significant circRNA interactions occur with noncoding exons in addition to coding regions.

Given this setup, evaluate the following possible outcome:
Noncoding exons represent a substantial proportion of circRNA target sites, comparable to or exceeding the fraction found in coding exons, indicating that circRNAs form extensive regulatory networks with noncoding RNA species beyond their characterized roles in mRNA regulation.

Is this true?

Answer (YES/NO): NO